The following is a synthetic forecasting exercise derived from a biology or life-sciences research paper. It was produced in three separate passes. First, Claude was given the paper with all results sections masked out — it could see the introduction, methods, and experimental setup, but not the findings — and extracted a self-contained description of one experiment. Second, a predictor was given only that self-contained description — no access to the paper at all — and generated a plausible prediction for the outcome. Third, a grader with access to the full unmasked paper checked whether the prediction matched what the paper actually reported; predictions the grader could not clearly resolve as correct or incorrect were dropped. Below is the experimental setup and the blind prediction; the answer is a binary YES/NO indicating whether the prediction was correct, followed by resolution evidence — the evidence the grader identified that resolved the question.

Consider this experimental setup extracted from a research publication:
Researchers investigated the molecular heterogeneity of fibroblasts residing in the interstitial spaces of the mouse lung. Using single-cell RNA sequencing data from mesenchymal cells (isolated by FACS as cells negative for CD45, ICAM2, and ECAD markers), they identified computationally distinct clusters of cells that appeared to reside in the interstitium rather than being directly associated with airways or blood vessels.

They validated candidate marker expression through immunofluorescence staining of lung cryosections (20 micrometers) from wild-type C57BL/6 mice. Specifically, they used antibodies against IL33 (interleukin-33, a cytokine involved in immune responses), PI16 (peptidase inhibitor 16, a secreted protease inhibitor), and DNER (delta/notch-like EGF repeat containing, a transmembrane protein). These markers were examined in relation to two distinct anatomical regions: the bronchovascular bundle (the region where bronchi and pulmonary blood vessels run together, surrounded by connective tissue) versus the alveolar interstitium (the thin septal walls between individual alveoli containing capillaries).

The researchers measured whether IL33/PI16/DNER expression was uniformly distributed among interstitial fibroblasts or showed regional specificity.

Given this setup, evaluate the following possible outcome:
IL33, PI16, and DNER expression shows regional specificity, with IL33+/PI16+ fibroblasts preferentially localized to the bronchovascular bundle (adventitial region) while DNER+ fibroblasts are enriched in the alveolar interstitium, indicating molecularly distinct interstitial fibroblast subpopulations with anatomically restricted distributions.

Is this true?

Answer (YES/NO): NO